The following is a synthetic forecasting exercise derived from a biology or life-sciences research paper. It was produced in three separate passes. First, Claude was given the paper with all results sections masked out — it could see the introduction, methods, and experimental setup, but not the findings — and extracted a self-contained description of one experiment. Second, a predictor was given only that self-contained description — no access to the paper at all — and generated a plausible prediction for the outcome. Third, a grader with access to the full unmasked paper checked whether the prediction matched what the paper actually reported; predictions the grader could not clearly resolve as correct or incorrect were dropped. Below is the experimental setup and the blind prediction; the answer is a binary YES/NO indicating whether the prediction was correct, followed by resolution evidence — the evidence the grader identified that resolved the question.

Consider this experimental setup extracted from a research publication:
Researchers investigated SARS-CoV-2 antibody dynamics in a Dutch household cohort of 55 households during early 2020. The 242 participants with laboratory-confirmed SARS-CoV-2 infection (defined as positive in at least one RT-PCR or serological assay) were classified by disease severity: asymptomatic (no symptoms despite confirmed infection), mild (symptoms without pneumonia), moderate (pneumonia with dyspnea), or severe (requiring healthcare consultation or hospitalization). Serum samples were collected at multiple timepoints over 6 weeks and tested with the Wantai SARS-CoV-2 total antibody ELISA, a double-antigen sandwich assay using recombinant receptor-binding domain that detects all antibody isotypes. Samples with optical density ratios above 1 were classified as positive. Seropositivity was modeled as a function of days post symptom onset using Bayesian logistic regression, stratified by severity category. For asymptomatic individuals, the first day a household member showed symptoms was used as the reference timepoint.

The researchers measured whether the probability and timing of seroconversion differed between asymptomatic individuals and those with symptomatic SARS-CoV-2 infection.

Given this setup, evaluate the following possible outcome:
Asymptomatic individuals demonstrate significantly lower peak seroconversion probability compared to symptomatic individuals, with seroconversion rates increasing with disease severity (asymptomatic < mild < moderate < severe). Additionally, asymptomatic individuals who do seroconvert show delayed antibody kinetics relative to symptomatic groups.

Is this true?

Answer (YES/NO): NO